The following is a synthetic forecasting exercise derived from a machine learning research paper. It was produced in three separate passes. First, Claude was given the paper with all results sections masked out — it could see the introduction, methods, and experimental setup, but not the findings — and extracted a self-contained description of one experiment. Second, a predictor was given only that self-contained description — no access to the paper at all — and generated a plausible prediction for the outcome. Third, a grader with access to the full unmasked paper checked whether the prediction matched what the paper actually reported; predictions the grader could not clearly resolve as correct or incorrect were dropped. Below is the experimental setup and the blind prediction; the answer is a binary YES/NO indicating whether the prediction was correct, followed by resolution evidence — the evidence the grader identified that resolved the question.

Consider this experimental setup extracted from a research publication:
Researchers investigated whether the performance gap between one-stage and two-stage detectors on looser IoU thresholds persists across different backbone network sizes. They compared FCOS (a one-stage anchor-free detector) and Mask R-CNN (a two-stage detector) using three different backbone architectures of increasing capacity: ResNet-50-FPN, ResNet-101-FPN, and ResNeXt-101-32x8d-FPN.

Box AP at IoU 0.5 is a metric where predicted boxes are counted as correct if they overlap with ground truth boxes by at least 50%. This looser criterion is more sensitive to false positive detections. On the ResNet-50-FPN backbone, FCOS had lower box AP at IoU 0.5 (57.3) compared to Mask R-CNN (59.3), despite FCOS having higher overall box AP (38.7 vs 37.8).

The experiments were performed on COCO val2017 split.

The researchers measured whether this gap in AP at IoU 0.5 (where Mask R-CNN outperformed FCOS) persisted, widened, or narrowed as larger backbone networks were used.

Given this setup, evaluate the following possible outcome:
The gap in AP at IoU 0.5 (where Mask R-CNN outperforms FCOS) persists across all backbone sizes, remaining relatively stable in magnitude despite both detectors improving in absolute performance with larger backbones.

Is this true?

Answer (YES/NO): NO